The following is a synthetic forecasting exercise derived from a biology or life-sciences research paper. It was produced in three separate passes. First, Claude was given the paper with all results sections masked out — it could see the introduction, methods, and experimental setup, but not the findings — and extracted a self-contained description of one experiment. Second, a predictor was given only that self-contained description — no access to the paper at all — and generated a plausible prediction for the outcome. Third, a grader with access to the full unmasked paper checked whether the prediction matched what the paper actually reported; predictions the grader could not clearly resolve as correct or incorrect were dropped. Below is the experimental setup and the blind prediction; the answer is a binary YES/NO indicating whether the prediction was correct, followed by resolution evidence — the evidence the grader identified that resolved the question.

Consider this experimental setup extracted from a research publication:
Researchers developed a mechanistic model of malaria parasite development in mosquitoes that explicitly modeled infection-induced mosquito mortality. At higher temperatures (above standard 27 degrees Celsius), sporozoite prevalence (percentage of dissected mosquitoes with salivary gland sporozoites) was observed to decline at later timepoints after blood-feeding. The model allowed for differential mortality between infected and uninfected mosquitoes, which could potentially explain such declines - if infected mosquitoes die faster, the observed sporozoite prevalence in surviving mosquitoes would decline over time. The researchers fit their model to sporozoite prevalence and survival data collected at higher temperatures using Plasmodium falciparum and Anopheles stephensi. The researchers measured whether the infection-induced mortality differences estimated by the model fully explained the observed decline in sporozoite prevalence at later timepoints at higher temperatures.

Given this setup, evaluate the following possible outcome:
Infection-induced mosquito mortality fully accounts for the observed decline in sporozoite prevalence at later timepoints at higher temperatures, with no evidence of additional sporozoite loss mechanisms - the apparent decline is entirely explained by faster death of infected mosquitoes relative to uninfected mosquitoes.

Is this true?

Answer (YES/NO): NO